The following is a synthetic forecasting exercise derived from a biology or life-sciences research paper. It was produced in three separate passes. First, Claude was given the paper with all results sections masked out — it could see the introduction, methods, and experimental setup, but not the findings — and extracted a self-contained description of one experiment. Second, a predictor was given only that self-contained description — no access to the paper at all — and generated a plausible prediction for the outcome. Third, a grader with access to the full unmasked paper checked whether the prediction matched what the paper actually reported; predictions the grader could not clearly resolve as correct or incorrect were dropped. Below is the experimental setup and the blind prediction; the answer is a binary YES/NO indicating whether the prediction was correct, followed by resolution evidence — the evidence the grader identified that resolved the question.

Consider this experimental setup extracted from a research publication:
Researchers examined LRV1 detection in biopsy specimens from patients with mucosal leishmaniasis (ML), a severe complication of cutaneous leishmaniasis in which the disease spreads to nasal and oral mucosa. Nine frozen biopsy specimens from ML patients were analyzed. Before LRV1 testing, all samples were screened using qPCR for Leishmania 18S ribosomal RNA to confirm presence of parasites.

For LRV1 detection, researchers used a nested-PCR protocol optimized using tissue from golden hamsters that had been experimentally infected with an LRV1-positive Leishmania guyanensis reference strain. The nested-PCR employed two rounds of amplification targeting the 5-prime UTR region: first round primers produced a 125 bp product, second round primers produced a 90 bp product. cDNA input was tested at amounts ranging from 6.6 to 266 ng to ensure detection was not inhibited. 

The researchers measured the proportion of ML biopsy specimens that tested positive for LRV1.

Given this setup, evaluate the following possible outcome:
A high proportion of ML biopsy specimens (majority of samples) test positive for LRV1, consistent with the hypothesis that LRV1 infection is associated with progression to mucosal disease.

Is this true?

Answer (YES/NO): YES